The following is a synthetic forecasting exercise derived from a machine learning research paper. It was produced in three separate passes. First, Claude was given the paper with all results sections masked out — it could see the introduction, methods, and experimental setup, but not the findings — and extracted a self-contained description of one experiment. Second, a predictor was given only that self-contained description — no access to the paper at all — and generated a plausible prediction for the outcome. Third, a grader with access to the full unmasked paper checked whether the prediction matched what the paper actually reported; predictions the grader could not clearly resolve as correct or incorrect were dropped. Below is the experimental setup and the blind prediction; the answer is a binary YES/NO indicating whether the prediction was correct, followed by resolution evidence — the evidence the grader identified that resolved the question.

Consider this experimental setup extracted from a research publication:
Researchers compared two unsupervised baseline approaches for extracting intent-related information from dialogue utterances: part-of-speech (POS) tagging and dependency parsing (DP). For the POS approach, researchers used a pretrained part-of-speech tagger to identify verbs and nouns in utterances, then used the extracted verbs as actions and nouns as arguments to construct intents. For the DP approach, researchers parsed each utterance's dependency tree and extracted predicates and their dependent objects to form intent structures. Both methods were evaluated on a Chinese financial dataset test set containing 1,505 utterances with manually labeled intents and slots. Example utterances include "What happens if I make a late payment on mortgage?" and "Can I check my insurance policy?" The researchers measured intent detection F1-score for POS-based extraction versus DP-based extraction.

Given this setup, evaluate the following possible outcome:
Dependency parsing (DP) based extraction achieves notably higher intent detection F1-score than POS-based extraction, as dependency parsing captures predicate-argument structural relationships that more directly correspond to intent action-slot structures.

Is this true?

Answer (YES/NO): YES